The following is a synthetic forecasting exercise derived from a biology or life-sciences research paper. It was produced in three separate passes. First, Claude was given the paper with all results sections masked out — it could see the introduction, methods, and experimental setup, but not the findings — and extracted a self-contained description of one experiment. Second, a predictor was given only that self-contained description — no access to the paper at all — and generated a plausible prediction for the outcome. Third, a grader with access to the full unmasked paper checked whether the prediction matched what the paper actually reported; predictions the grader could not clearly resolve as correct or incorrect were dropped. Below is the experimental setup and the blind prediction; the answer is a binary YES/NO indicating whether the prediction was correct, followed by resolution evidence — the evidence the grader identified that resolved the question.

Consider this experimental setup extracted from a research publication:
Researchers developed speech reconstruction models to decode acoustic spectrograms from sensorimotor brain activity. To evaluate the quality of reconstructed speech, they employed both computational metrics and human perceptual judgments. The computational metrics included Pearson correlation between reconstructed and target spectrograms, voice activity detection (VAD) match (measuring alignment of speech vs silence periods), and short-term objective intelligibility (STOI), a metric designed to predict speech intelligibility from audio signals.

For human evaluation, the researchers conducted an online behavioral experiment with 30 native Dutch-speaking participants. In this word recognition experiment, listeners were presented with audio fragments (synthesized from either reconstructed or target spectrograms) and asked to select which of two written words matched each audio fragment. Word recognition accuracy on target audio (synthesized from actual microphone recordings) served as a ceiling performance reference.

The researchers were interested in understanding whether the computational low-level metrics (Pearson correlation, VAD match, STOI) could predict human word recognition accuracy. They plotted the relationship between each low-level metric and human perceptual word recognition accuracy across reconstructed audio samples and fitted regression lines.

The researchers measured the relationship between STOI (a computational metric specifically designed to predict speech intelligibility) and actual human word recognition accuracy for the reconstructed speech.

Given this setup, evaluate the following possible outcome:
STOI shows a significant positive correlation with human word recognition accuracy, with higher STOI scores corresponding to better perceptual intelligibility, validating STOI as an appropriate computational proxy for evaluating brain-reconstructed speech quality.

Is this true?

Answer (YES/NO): NO